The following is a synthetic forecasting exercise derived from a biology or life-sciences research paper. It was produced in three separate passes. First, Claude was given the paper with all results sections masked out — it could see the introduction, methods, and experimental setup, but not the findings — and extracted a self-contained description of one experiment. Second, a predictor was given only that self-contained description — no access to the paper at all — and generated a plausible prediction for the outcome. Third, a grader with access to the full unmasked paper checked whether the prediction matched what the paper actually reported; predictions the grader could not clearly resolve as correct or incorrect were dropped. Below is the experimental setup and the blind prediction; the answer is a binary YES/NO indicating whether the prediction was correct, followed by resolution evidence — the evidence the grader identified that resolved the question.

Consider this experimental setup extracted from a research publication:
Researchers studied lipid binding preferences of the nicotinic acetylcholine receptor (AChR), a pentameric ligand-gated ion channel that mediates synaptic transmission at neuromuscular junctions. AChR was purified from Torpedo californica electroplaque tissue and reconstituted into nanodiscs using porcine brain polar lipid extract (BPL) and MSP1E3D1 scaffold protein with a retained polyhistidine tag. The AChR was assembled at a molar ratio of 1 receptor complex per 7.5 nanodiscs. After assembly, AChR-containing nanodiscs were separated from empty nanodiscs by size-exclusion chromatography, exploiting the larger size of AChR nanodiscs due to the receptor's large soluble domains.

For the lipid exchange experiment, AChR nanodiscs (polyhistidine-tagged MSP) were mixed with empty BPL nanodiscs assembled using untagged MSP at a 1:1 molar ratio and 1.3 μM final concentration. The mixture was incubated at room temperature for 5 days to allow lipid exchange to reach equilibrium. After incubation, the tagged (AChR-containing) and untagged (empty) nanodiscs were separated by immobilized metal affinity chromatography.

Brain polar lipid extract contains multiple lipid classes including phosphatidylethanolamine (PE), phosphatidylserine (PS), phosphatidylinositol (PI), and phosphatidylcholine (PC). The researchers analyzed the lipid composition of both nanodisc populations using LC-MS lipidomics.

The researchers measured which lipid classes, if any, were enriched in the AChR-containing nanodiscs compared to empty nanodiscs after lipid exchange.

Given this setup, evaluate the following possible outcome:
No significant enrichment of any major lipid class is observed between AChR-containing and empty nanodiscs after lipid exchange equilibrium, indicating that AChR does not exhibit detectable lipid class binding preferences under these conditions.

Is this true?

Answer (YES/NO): NO